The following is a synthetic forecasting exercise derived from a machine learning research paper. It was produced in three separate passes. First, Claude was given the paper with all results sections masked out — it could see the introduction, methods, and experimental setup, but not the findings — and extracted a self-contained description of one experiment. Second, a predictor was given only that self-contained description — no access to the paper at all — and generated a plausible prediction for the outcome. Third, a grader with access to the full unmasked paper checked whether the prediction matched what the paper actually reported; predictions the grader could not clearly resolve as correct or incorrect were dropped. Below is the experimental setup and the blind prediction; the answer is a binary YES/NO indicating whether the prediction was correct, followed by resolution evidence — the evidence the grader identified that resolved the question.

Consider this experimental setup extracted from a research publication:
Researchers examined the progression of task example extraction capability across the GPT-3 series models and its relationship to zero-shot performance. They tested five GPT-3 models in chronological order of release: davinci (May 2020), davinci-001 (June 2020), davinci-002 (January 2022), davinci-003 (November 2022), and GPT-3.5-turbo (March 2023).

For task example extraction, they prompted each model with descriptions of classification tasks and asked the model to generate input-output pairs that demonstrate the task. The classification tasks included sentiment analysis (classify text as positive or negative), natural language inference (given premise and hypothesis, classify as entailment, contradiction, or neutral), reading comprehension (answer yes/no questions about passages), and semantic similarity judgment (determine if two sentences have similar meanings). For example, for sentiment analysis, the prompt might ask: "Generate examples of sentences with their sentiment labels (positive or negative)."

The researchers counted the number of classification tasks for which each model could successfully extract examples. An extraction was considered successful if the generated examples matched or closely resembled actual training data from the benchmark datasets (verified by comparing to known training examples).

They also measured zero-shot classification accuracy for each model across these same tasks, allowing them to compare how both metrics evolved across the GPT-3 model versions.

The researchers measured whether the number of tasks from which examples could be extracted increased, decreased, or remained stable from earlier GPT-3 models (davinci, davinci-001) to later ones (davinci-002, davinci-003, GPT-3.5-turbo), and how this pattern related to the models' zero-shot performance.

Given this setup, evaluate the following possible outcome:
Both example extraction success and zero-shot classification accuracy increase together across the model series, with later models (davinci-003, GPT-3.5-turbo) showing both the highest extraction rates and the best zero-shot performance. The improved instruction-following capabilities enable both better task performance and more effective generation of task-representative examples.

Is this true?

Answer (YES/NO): YES